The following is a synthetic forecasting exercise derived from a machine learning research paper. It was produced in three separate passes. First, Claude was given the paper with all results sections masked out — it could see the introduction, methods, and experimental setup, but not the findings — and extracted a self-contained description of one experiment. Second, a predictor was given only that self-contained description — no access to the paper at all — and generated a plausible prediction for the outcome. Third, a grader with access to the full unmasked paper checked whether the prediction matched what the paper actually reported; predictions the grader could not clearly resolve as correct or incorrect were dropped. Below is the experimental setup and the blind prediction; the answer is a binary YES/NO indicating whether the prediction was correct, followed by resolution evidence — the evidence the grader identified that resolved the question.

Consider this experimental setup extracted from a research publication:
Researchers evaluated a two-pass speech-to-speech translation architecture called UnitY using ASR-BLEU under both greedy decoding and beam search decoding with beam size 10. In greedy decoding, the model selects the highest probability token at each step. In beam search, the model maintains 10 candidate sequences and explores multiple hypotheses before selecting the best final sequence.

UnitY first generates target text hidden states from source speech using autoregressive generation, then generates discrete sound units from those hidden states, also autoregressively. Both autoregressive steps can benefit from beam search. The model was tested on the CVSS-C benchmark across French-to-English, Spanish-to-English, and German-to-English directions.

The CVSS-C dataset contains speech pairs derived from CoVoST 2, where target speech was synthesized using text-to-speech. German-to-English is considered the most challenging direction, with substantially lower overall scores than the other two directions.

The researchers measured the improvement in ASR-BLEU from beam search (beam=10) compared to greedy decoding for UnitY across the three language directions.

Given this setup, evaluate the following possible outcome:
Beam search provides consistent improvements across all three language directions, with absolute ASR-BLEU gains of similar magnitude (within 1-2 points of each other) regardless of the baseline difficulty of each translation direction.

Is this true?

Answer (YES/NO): NO